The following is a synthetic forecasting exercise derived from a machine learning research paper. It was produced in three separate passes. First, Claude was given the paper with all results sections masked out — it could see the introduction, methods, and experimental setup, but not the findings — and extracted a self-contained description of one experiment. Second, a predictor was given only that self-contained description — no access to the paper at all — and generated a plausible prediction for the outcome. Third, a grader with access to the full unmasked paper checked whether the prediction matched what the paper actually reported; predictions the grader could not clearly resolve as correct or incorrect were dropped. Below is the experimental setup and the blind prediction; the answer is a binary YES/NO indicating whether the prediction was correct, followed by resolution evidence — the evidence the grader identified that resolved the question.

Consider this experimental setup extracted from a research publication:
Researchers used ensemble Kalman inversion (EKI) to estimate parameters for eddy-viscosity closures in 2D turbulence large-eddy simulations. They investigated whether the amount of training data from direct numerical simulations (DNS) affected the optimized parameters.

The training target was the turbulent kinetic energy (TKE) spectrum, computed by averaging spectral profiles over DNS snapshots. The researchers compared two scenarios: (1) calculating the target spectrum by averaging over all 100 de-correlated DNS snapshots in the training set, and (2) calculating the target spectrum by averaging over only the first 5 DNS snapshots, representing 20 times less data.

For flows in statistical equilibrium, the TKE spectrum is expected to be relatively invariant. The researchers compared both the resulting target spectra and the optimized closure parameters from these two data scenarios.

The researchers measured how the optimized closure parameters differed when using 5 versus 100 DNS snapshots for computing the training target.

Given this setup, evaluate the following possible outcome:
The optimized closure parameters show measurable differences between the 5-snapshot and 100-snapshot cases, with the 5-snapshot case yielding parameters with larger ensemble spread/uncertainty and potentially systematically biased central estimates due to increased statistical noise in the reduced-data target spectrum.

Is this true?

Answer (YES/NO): NO